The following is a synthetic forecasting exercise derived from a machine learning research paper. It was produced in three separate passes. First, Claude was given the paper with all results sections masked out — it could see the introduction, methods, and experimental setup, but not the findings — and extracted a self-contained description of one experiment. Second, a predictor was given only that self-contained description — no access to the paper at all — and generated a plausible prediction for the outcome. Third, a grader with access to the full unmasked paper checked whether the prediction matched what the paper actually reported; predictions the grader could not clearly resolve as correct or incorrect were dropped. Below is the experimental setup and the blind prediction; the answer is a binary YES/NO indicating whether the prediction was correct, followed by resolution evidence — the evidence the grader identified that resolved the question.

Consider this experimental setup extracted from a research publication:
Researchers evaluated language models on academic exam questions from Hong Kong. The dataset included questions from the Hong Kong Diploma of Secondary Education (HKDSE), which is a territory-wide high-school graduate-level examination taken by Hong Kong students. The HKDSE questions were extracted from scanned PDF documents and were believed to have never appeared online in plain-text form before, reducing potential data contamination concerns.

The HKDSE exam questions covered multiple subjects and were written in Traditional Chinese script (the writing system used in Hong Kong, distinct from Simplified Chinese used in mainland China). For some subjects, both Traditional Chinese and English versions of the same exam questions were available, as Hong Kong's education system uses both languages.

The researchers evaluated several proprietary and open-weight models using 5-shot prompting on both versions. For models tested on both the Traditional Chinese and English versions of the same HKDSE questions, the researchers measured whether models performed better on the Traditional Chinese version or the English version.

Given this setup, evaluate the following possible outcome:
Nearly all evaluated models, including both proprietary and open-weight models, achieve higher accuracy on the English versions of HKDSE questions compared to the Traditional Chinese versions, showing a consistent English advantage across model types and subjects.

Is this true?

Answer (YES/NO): NO